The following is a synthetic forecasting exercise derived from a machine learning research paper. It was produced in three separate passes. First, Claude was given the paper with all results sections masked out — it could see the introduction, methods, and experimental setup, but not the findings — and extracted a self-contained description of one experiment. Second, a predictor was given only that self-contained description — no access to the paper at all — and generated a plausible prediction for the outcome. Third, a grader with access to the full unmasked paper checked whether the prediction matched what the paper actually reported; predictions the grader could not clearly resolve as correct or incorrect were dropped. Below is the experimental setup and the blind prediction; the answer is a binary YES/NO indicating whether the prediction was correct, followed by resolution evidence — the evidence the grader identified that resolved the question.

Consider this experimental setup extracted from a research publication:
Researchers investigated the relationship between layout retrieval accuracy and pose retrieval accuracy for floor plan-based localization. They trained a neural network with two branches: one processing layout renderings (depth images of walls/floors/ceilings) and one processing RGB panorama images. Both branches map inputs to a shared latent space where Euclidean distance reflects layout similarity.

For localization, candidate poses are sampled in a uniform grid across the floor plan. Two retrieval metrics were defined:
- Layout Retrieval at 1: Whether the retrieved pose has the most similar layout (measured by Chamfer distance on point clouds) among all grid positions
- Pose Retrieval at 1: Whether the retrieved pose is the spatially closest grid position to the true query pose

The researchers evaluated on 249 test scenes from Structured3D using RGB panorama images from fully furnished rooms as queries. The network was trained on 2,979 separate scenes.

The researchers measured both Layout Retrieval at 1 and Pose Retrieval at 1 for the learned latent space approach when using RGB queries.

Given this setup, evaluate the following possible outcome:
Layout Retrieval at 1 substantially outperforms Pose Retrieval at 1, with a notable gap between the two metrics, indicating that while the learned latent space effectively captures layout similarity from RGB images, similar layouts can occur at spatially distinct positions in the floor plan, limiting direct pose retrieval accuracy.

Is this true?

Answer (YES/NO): NO